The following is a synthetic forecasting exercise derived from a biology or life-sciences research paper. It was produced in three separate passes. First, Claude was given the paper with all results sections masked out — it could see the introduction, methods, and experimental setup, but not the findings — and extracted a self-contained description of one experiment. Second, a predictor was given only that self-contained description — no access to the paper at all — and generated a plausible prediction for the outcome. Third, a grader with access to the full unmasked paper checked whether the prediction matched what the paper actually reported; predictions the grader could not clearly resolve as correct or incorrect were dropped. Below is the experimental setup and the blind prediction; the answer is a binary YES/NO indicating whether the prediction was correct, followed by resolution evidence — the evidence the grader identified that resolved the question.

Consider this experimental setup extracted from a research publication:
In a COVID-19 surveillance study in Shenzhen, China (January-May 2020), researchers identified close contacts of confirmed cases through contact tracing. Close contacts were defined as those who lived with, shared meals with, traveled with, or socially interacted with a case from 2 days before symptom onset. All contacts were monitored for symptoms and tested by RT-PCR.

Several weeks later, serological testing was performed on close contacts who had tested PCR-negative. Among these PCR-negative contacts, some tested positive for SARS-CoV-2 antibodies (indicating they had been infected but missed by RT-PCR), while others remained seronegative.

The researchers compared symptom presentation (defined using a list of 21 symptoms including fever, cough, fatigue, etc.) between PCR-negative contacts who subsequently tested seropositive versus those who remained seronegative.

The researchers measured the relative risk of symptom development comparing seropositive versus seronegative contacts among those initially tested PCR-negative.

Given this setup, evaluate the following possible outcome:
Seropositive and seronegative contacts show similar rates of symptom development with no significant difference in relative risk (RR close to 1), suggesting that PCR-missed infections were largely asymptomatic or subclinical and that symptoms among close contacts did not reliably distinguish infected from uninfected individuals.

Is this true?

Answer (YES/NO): NO